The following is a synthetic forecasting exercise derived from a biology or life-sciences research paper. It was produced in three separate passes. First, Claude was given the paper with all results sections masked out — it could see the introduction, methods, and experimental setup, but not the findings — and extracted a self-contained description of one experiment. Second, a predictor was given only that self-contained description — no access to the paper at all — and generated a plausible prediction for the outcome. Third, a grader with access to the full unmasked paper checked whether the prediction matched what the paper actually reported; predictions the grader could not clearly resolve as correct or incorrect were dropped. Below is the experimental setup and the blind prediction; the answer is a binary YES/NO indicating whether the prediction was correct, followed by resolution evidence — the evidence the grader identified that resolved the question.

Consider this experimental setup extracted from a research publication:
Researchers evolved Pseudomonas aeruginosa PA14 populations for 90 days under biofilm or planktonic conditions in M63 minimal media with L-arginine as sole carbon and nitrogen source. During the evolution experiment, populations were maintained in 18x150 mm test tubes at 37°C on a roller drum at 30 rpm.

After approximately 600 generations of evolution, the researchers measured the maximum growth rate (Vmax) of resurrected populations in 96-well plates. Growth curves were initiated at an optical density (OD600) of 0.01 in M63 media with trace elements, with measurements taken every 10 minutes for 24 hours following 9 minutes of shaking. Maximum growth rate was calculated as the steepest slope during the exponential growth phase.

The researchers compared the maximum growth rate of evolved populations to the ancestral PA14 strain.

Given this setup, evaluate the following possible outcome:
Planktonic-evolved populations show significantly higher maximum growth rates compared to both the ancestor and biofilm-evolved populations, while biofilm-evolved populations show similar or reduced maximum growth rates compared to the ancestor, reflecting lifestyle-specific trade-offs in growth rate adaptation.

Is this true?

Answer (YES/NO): NO